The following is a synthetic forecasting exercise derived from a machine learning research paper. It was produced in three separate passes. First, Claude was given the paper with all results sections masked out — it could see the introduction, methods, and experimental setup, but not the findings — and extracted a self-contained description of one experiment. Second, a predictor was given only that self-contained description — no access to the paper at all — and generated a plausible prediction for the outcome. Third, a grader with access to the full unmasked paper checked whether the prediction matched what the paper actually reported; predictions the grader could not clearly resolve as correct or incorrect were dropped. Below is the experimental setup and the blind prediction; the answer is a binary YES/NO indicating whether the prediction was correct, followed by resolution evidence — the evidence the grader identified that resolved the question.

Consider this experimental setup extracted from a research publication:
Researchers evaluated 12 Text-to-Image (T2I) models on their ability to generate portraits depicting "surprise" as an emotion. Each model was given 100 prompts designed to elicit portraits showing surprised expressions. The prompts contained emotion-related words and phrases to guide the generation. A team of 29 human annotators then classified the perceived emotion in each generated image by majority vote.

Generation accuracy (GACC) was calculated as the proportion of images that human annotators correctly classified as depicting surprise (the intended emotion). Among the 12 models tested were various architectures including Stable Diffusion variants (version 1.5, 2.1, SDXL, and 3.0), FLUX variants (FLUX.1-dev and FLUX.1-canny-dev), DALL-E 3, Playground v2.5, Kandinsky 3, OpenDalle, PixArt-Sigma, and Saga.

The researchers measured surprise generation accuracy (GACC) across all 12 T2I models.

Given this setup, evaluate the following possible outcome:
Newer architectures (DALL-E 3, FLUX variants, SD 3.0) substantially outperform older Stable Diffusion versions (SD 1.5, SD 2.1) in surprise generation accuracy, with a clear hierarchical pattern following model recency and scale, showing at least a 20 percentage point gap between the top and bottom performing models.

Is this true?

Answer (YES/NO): NO